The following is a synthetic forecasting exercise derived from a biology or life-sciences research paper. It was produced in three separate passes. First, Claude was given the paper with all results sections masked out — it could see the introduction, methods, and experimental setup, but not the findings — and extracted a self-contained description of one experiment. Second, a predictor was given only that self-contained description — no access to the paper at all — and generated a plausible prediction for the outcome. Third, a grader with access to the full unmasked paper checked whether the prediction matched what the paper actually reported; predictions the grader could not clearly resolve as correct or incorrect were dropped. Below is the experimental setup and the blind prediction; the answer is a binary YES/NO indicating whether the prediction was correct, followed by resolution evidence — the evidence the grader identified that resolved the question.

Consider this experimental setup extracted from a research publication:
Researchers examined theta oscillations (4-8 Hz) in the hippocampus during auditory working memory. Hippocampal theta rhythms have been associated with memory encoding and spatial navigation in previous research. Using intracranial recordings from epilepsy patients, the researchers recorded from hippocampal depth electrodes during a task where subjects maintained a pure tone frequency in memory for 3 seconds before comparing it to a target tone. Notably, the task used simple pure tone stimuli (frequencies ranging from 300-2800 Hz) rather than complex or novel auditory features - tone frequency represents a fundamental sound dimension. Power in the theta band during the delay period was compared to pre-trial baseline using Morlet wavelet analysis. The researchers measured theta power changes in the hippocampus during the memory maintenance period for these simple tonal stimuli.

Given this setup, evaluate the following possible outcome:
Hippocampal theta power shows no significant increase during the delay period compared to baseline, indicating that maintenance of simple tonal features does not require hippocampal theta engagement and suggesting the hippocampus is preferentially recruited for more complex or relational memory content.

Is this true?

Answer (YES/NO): NO